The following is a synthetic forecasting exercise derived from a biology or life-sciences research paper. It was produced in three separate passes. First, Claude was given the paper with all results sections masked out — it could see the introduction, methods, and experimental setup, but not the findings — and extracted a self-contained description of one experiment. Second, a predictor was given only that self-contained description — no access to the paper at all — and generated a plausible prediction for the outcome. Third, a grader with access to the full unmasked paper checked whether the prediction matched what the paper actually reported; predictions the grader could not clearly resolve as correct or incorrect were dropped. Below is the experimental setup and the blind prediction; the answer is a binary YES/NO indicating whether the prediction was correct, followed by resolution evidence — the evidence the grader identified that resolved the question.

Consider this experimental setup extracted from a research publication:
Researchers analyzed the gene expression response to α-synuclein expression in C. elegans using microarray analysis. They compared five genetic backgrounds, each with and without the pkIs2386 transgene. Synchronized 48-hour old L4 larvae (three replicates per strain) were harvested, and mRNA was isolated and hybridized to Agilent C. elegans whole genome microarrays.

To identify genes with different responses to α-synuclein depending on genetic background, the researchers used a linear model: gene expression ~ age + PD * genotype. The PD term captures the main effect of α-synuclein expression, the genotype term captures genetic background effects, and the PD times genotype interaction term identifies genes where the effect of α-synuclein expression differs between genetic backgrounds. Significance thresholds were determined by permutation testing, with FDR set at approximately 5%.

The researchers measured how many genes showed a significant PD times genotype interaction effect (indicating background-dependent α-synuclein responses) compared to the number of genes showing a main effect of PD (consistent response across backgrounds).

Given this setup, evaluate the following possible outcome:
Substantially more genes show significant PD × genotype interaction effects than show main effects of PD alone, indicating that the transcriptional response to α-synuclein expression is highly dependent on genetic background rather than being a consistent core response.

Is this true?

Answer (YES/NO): NO